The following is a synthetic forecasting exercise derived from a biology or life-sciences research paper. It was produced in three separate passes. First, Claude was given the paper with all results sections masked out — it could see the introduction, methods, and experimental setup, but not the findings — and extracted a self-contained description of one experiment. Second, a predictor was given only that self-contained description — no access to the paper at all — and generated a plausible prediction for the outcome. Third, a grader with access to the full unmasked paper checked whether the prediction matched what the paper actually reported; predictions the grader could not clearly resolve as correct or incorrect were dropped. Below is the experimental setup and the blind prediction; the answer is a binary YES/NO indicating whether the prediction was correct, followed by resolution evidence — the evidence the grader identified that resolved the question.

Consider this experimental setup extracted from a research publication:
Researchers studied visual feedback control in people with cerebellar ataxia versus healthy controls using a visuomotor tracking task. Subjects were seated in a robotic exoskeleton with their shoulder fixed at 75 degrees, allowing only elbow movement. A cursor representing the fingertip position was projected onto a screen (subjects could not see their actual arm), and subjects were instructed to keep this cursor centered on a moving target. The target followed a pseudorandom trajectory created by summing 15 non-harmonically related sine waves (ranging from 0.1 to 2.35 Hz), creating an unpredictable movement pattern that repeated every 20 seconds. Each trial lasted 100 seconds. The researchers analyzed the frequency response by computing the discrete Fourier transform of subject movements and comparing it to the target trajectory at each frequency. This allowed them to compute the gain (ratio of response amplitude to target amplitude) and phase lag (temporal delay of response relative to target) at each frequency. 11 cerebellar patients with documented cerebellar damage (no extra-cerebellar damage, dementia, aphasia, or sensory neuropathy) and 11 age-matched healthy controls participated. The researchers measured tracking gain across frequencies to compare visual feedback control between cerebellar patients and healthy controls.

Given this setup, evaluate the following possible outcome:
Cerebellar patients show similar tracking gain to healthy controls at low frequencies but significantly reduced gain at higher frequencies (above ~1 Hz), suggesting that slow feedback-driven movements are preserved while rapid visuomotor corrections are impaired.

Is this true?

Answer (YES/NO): NO